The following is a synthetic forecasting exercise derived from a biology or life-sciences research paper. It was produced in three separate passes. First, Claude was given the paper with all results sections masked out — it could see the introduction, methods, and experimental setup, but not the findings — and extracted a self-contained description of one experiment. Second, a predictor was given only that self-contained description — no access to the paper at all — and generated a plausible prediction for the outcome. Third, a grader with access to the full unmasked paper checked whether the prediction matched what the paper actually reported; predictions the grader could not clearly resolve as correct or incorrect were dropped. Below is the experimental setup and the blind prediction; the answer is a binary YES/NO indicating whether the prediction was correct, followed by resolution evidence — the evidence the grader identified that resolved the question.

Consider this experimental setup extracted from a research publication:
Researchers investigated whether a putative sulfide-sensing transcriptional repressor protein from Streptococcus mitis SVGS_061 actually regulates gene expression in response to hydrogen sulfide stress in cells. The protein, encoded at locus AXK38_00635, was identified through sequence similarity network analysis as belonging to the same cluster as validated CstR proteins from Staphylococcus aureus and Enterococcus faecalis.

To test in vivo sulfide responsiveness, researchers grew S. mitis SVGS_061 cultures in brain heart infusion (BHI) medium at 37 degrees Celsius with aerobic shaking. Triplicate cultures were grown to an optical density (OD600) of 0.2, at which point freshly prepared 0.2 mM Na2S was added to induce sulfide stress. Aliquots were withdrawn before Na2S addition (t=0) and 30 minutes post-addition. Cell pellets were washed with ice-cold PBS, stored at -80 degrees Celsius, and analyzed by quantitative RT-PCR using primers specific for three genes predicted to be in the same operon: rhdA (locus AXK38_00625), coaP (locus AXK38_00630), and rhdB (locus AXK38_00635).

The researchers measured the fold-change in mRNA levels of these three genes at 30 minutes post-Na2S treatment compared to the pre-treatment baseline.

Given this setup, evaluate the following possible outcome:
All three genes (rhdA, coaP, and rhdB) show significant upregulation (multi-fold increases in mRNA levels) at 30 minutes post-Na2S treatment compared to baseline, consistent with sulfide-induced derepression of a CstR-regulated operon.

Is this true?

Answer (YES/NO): YES